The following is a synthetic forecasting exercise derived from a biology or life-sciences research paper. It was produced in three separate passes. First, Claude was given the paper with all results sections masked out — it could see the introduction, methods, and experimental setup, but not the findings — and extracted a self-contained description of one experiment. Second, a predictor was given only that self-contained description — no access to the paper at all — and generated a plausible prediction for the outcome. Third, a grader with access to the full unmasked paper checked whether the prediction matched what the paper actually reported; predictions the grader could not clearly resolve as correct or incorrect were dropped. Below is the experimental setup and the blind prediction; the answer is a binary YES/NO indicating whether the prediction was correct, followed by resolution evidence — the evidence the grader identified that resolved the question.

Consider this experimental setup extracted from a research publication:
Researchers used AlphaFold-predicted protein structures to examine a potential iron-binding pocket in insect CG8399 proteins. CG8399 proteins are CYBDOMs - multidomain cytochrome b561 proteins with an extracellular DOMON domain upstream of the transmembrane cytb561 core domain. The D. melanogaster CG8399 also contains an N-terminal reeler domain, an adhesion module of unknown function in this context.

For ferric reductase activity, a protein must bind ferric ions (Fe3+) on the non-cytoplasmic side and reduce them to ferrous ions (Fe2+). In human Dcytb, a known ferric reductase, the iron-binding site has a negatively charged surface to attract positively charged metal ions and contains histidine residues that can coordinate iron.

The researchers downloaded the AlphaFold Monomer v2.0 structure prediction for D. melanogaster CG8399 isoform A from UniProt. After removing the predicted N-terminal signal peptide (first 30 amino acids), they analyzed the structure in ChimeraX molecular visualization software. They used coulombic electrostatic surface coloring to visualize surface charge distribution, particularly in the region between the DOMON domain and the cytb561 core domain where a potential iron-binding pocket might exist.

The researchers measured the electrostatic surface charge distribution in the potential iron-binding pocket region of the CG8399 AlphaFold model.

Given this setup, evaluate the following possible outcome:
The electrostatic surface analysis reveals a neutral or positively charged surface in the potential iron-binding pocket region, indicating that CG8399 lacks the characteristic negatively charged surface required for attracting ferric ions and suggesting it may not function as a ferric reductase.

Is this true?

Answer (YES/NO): NO